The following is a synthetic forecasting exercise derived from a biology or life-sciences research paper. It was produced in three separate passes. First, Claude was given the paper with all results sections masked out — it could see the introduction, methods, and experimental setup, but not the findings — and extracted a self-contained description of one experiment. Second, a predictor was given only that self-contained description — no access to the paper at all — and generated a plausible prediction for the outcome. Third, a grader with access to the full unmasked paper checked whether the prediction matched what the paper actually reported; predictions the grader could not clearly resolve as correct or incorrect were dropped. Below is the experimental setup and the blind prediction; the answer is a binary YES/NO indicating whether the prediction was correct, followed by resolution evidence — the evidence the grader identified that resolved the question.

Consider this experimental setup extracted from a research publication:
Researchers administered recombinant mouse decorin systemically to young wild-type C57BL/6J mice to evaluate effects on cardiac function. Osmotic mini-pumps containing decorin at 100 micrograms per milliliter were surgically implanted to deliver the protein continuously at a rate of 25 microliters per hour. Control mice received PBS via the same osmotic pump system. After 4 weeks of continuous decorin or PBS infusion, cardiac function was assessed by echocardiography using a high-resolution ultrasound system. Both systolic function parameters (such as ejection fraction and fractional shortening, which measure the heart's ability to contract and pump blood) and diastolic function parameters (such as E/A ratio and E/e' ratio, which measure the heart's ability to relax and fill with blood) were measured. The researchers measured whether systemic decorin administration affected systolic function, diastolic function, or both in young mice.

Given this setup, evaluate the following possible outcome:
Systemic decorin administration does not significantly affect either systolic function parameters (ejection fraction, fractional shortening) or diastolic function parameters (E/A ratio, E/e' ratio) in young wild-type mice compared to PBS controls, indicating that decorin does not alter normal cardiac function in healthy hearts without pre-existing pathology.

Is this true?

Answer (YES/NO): NO